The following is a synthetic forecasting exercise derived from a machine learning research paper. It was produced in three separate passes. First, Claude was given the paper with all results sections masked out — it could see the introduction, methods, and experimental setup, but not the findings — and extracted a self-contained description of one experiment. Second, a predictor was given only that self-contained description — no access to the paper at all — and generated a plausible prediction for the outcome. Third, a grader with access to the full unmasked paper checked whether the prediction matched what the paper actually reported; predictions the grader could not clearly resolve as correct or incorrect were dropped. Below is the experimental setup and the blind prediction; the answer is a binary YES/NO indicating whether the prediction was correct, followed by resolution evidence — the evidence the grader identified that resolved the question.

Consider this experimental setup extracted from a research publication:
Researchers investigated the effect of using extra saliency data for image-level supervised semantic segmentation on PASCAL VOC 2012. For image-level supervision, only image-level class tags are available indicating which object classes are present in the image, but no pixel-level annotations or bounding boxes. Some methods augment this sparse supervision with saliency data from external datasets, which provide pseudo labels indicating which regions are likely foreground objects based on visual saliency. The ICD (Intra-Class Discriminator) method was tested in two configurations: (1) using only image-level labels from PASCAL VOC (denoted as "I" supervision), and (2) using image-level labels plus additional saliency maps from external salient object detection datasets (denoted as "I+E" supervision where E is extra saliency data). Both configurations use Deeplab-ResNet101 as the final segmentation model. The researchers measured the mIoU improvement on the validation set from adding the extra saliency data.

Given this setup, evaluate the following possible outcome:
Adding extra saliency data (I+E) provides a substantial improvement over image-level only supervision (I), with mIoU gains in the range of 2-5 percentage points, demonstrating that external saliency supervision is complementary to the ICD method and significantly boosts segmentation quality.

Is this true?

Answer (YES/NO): YES